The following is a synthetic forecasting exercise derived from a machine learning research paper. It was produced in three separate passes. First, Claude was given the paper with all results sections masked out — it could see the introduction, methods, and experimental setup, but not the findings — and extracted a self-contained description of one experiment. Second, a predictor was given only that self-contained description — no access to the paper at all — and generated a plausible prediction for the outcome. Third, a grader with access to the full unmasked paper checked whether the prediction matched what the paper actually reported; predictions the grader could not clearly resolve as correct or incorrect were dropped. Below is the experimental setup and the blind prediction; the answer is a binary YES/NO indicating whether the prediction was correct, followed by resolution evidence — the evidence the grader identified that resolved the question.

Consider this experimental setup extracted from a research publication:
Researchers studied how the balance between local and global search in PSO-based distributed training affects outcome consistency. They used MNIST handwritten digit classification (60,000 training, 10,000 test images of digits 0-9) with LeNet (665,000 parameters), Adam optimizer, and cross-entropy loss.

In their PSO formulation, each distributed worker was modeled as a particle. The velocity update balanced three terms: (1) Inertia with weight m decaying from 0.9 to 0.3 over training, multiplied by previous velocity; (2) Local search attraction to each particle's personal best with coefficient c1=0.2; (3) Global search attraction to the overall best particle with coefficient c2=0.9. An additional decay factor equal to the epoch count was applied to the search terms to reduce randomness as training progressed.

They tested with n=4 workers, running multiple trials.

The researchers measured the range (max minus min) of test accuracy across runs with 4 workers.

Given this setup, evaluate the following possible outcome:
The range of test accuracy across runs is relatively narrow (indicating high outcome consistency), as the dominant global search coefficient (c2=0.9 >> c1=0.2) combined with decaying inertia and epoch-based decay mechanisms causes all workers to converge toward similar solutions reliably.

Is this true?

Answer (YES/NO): YES